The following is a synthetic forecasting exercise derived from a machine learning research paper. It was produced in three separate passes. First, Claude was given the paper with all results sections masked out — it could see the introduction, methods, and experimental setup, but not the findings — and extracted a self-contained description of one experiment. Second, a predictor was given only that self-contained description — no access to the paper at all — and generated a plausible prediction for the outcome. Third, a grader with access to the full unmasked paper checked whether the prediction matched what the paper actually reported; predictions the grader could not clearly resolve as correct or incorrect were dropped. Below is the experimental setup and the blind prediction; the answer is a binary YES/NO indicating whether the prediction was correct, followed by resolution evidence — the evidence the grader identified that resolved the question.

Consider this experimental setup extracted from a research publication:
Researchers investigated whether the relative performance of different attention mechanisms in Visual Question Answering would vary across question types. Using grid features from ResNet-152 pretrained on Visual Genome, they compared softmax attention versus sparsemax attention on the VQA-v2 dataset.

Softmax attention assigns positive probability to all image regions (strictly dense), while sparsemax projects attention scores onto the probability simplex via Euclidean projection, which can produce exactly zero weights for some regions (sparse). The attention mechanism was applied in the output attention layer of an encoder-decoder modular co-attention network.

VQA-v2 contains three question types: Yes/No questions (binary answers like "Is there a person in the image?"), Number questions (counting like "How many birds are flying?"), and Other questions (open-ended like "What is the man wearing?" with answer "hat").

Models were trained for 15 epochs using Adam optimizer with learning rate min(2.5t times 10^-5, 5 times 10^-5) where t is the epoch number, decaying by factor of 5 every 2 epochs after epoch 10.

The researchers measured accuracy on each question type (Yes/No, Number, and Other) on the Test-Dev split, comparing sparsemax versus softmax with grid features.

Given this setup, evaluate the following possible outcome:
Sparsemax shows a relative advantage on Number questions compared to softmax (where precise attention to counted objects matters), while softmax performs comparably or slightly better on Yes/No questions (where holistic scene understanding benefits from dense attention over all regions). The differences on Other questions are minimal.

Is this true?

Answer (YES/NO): NO